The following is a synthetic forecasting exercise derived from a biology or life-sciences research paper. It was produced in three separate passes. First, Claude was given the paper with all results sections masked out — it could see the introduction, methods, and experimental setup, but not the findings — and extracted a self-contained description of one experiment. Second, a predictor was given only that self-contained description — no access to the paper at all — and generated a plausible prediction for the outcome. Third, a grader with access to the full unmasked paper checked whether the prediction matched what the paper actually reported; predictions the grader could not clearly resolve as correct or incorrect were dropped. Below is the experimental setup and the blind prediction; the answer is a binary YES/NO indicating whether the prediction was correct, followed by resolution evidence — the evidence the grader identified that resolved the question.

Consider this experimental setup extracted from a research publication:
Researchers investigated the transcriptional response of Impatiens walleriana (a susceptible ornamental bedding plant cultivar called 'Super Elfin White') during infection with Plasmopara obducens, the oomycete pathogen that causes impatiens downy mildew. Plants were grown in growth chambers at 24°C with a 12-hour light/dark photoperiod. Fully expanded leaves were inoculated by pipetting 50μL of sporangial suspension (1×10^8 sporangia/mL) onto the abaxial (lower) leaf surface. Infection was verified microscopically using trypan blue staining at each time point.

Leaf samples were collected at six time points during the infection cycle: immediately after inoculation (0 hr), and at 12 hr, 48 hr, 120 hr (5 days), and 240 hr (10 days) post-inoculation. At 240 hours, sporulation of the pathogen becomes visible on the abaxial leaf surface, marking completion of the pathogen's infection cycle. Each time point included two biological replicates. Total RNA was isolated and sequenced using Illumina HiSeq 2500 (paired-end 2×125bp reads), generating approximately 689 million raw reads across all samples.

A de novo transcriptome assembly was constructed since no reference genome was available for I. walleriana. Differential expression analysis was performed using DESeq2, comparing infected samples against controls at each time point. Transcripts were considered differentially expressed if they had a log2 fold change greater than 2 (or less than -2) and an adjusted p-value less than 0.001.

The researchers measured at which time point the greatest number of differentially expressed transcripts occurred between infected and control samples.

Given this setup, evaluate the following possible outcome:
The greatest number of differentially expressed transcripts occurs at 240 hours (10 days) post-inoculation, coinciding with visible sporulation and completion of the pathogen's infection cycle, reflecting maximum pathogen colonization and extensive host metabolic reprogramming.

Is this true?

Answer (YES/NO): NO